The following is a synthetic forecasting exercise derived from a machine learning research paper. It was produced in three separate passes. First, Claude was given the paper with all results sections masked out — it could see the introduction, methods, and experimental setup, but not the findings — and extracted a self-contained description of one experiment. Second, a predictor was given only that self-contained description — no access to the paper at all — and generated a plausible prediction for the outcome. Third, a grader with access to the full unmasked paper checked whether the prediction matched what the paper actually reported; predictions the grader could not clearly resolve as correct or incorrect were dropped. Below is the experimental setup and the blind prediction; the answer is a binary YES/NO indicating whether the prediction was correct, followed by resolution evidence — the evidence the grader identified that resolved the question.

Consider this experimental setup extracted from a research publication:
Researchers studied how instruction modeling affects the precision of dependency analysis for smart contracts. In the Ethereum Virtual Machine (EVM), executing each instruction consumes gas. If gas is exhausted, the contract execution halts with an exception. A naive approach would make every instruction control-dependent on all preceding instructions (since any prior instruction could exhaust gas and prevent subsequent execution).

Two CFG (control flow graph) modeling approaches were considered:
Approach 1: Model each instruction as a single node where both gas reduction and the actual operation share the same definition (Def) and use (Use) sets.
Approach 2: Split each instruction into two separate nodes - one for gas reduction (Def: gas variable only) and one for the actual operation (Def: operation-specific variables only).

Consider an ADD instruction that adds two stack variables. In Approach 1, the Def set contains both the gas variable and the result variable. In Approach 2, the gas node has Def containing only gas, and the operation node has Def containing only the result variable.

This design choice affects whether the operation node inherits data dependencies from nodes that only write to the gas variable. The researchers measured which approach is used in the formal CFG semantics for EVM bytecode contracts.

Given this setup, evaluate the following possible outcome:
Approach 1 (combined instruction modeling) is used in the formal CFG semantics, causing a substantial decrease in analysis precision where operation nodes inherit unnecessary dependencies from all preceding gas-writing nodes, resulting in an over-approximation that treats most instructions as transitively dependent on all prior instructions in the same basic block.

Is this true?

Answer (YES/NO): NO